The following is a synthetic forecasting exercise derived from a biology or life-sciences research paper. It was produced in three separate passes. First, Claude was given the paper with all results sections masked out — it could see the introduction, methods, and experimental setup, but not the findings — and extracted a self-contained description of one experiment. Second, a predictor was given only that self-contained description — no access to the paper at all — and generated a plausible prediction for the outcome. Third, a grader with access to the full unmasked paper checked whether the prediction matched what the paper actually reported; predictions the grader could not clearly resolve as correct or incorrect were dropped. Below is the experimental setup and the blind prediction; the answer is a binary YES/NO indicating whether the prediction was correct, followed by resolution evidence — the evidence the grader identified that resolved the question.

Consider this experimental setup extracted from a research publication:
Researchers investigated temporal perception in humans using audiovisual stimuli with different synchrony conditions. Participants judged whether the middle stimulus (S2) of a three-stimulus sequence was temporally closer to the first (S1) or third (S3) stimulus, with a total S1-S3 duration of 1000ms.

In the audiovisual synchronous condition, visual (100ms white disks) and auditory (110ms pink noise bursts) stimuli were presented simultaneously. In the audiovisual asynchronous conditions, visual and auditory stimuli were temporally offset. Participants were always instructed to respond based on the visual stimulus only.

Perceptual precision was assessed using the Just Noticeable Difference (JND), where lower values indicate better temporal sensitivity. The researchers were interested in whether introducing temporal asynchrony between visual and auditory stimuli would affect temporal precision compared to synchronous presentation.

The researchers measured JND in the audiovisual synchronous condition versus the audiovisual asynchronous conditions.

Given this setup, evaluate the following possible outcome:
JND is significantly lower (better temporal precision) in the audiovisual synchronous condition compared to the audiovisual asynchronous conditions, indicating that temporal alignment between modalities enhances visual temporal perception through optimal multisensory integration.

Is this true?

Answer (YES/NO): NO